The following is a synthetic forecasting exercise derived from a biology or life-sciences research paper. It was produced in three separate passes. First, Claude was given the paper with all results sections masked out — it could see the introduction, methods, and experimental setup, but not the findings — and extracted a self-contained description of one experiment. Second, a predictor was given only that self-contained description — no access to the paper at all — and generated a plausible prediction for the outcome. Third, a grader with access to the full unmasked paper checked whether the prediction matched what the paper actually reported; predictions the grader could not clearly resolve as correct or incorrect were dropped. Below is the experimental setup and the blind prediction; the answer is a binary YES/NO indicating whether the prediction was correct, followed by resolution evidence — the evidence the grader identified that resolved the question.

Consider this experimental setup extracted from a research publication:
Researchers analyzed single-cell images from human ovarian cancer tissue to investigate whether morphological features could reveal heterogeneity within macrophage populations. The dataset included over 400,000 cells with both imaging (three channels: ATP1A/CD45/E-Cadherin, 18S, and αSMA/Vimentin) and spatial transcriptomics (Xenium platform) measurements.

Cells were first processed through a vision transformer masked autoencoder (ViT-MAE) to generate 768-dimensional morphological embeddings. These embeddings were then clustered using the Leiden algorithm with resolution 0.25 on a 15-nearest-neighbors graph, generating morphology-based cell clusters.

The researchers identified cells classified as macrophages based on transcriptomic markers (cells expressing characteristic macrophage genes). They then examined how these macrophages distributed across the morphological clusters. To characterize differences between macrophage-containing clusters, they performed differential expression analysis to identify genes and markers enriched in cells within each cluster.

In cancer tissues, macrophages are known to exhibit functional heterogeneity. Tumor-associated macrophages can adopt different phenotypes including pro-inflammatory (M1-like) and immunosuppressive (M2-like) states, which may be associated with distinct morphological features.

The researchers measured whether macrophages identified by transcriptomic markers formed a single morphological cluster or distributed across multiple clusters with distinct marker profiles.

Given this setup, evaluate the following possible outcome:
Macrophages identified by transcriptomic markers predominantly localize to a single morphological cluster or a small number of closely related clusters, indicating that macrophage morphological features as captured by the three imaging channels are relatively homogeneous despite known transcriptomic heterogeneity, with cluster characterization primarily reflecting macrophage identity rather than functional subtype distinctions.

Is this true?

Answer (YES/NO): NO